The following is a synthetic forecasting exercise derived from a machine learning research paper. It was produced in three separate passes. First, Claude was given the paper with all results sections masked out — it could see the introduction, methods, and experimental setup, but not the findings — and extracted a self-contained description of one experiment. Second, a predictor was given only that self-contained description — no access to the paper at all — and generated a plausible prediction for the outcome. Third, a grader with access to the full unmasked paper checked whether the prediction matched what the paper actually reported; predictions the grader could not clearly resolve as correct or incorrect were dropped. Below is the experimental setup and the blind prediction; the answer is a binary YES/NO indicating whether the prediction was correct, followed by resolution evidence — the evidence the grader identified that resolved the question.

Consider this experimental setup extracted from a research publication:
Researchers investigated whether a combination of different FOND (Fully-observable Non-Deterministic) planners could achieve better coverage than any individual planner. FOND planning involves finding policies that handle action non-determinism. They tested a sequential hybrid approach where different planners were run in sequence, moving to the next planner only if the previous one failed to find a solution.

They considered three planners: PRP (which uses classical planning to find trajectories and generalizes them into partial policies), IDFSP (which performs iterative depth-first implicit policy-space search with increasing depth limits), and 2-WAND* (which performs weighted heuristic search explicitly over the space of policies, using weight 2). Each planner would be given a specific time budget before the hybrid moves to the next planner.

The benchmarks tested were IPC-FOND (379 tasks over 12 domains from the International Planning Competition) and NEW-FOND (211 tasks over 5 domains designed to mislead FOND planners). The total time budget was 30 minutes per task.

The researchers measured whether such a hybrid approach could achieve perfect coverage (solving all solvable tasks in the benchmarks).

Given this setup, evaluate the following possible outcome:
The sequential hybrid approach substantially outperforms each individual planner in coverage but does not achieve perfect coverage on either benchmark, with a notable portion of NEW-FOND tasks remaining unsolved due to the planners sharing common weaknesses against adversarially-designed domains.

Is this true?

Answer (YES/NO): NO